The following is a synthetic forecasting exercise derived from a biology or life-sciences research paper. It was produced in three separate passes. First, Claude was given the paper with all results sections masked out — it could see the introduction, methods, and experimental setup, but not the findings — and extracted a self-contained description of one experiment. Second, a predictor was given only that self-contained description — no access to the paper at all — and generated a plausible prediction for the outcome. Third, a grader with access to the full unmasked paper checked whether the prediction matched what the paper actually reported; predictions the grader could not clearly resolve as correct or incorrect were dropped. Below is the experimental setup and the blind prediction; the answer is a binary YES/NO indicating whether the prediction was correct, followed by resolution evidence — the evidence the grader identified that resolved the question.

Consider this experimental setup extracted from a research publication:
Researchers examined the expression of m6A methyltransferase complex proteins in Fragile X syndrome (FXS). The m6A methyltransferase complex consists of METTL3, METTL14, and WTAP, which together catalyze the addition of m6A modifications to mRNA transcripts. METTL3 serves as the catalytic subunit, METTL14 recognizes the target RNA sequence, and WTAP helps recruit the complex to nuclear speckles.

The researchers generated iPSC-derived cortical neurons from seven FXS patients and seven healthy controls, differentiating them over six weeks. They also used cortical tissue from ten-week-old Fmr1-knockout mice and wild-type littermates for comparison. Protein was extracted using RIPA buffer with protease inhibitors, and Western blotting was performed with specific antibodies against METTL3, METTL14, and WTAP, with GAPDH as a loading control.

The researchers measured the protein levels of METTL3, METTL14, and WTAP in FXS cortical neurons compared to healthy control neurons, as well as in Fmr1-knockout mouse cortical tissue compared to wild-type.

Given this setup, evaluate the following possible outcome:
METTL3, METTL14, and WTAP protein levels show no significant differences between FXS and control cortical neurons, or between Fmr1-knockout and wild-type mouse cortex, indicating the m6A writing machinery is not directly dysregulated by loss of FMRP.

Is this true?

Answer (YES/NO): NO